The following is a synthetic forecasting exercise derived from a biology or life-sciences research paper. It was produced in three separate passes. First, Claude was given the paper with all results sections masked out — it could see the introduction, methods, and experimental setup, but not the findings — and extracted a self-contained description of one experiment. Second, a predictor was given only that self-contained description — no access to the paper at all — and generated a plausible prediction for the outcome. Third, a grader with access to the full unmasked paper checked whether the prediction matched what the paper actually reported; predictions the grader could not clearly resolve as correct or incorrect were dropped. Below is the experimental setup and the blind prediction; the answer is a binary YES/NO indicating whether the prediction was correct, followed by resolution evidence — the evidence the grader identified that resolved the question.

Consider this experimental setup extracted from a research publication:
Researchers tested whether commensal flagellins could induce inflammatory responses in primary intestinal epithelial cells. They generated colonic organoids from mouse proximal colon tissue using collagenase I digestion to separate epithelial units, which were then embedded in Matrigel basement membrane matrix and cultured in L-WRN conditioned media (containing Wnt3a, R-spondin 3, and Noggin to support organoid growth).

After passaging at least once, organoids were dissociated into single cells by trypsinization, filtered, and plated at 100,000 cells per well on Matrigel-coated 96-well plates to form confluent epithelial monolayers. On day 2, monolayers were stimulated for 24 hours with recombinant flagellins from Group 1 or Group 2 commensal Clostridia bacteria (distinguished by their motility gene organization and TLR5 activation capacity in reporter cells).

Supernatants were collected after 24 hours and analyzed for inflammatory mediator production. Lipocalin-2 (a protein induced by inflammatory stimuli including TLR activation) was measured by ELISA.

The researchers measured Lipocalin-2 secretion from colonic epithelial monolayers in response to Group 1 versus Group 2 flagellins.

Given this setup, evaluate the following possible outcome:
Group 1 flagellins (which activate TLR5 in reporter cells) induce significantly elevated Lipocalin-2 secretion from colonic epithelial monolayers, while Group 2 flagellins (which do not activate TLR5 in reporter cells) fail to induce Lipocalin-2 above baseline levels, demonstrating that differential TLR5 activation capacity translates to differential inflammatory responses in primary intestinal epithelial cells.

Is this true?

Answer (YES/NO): NO